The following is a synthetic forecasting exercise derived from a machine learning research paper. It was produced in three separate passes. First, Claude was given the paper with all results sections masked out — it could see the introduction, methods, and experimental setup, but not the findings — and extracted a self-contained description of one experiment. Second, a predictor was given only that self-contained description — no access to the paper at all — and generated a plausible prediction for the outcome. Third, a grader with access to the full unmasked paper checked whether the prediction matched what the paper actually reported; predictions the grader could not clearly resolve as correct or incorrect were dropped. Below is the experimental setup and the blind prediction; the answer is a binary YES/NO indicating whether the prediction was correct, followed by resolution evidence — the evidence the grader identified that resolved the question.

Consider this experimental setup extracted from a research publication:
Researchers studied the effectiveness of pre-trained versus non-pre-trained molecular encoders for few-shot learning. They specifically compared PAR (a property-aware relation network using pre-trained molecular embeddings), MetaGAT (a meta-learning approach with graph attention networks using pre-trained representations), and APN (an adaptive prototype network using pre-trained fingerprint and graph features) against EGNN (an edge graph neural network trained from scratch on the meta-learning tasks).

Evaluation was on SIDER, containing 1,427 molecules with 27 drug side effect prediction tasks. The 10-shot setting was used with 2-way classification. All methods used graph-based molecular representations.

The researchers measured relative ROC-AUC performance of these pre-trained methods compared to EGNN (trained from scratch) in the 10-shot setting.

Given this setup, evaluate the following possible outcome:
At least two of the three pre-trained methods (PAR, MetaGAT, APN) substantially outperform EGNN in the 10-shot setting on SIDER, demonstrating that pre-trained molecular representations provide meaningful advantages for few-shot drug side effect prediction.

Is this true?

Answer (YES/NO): YES